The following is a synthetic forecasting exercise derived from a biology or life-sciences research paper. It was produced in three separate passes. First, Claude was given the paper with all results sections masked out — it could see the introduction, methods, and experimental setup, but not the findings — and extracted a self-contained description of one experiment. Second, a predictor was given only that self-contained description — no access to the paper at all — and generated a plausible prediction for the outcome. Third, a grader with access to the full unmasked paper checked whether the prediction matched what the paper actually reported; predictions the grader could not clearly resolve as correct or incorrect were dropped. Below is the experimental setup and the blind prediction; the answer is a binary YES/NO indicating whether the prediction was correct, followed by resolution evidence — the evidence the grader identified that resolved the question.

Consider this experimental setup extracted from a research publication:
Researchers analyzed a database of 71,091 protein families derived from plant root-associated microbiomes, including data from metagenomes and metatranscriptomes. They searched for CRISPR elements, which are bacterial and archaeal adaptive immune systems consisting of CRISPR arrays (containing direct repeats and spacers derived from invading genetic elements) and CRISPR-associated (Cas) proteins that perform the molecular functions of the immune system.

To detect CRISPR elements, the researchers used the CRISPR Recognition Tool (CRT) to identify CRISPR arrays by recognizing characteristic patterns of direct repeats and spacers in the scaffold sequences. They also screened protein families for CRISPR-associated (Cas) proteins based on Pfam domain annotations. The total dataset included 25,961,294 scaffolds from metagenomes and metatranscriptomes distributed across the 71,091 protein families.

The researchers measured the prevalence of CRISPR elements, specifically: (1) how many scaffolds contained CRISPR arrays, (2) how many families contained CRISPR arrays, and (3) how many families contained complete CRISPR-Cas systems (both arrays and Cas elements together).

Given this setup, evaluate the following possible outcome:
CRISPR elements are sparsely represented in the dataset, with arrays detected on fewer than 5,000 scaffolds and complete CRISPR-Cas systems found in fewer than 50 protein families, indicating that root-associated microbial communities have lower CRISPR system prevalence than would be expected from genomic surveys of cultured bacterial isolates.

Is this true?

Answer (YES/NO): NO